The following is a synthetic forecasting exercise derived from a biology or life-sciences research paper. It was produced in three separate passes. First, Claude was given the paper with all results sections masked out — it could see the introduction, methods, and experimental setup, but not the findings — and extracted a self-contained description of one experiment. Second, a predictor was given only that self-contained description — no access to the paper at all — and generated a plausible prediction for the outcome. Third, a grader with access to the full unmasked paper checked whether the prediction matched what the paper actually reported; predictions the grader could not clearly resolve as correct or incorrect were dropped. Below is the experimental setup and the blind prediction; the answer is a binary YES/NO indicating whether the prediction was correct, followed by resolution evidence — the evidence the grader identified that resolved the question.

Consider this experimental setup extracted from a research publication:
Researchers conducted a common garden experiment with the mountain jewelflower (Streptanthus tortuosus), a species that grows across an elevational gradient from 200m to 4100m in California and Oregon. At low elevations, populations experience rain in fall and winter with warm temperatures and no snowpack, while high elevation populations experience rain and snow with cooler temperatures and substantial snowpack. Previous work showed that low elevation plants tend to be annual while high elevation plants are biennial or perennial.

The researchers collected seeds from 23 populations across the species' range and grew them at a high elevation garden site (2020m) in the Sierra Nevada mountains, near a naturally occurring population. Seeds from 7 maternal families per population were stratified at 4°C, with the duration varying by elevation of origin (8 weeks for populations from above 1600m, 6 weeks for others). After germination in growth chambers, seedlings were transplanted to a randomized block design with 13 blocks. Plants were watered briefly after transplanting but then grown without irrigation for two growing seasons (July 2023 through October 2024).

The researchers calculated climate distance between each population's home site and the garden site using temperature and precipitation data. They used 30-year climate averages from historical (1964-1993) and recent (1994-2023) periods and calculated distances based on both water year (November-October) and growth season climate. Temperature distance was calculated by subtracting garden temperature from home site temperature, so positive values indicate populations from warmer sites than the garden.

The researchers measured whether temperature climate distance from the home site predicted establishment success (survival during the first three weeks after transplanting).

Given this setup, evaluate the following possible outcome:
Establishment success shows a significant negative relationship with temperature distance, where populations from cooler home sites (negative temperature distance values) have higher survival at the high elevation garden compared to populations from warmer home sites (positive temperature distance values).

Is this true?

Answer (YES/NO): NO